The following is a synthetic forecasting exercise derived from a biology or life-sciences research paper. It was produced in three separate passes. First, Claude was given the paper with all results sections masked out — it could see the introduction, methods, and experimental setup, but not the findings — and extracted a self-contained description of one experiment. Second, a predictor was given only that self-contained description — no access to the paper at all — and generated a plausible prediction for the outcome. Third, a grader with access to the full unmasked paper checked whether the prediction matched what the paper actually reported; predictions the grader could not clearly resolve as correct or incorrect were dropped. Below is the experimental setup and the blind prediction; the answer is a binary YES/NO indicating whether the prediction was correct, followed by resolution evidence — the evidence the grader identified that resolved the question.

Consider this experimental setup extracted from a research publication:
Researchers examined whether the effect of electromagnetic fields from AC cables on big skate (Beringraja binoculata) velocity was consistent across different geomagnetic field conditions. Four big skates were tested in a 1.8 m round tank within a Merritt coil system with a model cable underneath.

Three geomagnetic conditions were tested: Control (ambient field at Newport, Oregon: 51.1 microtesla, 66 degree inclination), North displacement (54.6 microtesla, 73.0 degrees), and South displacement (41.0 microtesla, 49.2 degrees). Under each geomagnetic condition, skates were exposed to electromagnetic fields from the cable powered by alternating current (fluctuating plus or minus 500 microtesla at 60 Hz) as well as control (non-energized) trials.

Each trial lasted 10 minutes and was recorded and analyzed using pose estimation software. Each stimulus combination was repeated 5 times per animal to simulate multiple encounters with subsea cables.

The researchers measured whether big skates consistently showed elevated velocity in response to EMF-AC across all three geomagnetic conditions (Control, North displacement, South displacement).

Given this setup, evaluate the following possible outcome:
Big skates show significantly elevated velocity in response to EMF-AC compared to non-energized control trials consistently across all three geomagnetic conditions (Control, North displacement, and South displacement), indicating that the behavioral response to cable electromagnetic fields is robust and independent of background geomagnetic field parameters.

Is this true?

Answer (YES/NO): YES